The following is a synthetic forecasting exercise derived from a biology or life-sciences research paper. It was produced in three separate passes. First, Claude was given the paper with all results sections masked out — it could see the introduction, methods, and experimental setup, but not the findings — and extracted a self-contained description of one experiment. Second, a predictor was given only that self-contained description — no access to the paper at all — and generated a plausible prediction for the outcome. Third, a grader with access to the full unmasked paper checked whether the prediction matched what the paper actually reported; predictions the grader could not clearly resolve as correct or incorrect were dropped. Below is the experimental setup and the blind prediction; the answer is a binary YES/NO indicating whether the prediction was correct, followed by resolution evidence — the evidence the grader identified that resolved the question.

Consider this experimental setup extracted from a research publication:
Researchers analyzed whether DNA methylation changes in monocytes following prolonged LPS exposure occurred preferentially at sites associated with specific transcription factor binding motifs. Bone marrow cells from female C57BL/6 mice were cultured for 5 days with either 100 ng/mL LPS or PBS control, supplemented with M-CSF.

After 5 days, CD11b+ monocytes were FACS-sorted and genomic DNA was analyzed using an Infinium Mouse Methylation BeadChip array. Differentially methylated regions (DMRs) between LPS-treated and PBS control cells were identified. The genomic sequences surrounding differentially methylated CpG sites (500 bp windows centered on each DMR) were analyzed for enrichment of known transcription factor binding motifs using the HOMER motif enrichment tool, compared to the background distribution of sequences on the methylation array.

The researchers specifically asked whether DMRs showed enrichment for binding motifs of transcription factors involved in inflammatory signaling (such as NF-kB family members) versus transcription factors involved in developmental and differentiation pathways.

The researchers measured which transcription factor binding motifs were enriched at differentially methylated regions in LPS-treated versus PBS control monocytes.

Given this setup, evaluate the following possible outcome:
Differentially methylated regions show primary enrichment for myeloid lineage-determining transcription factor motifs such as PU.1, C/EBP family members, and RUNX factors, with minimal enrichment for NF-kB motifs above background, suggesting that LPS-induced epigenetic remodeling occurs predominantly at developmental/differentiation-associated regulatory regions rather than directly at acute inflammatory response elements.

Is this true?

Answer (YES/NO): NO